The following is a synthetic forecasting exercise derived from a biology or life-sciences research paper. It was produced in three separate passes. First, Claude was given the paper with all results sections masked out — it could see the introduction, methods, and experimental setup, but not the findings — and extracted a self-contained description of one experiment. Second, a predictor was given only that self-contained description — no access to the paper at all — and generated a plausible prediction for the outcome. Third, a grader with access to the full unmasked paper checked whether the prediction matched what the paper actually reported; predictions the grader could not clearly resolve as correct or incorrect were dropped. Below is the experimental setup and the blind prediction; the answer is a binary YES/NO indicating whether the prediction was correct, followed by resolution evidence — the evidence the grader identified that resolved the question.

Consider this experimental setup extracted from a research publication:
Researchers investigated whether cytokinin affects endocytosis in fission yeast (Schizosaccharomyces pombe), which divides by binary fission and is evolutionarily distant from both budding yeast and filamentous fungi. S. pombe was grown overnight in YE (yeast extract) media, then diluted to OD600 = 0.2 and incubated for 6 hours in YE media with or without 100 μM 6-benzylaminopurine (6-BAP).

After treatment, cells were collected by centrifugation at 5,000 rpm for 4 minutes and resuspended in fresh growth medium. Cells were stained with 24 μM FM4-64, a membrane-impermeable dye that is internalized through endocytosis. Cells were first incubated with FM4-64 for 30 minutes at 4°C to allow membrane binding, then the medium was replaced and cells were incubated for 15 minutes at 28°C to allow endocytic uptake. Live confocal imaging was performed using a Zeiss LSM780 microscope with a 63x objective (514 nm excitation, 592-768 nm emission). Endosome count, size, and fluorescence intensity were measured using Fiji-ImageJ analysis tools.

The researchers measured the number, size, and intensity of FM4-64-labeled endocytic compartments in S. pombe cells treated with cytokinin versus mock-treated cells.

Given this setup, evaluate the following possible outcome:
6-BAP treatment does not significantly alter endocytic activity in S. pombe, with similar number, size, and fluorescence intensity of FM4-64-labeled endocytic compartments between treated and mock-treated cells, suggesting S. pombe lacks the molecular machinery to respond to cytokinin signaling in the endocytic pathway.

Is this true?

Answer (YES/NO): NO